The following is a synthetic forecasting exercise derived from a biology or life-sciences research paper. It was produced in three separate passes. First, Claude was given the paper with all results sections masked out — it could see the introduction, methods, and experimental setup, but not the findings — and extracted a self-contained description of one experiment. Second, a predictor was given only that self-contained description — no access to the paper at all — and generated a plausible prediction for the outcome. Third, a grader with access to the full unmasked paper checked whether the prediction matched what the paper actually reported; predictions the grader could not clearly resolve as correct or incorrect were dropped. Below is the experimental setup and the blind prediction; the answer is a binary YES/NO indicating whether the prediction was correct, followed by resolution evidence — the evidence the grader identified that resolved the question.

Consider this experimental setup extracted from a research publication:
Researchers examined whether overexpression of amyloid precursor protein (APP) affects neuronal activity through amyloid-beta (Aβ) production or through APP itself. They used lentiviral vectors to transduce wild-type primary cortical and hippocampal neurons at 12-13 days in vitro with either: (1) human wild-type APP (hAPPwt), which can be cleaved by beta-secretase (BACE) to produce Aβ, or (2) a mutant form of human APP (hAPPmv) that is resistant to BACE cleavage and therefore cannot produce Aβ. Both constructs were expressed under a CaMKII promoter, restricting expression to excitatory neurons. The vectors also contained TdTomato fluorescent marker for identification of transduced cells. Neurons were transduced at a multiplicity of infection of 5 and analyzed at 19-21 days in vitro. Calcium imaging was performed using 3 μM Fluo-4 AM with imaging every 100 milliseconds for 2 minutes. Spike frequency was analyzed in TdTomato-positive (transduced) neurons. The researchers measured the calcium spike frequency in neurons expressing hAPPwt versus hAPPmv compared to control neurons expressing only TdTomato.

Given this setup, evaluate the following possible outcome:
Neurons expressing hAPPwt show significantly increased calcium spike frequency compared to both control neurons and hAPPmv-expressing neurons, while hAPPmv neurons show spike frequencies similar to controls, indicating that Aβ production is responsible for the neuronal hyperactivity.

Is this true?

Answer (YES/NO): NO